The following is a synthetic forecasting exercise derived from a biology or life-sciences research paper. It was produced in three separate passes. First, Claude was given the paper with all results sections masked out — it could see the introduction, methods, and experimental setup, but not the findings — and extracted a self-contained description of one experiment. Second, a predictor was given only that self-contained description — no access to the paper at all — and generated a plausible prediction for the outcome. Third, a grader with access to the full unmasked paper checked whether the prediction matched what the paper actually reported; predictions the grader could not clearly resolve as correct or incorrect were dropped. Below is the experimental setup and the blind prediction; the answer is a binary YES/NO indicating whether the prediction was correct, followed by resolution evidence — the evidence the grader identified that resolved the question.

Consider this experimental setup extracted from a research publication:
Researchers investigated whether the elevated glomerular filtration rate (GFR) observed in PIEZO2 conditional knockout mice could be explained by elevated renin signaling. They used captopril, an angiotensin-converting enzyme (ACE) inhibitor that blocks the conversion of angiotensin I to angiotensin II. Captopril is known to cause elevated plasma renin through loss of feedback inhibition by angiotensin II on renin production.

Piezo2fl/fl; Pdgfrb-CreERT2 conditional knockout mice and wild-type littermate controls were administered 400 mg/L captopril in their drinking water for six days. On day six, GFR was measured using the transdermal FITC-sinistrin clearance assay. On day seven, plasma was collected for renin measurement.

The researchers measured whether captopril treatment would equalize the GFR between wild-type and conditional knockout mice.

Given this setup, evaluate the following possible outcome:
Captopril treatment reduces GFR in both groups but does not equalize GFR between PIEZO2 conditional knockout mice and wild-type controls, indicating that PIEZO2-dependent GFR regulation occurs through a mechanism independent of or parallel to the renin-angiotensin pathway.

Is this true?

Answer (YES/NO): NO